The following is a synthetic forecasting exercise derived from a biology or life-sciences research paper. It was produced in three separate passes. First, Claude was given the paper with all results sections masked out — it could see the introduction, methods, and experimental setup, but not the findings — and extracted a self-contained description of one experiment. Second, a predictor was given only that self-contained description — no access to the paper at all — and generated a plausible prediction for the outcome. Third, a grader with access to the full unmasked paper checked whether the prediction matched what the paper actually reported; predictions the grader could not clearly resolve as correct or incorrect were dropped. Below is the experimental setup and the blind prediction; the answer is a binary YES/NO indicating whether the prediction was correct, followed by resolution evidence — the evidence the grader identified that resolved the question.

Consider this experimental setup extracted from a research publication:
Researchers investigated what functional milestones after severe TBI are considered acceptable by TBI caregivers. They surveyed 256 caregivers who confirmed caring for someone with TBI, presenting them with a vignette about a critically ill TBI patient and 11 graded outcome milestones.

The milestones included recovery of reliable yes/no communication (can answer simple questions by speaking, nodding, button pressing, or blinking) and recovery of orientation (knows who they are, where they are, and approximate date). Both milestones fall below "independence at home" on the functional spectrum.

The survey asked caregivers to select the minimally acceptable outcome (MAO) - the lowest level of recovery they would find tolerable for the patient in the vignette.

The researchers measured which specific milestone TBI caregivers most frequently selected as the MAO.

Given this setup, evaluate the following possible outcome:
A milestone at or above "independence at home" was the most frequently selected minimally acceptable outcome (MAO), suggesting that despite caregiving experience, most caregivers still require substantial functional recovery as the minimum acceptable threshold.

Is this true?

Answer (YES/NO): NO